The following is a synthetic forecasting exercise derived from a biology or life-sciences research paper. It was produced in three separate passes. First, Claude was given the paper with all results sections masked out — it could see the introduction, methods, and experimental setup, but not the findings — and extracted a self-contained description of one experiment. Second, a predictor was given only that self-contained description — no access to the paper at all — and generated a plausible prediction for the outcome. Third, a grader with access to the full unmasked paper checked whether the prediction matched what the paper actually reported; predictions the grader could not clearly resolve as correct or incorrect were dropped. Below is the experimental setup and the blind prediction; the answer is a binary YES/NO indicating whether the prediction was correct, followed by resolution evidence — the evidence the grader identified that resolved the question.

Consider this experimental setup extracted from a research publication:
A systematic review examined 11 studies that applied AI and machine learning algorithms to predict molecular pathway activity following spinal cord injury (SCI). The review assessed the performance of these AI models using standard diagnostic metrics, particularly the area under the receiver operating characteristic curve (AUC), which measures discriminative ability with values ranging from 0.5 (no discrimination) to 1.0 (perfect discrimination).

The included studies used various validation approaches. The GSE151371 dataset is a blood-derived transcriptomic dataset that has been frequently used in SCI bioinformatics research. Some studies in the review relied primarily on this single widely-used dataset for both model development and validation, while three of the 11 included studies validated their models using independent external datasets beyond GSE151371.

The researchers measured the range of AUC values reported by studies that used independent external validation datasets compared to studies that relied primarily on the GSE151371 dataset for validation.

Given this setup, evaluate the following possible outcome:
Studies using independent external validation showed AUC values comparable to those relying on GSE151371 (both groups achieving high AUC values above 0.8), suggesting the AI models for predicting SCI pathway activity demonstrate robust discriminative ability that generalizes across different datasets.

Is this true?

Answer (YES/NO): NO